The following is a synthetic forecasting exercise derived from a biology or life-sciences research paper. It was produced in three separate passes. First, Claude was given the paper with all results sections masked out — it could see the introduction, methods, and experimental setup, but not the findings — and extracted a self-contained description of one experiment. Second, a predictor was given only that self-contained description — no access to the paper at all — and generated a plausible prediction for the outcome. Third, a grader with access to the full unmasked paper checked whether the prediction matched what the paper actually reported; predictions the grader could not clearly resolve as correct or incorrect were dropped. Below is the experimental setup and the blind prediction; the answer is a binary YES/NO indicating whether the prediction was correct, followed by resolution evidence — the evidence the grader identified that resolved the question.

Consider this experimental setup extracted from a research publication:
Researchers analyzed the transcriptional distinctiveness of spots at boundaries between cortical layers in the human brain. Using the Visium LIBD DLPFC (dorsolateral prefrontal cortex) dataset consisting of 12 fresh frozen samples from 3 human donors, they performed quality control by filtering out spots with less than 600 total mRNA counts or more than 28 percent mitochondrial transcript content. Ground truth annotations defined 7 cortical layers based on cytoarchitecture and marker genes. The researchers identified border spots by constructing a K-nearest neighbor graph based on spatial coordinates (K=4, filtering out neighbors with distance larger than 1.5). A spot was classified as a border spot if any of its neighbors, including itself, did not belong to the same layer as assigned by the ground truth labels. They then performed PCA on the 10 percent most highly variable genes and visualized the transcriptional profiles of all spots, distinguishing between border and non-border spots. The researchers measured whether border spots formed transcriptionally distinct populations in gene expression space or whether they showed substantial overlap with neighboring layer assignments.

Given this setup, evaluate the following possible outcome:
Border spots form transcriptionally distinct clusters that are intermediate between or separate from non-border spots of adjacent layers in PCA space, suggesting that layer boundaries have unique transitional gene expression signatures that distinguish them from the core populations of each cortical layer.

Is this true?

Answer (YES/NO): NO